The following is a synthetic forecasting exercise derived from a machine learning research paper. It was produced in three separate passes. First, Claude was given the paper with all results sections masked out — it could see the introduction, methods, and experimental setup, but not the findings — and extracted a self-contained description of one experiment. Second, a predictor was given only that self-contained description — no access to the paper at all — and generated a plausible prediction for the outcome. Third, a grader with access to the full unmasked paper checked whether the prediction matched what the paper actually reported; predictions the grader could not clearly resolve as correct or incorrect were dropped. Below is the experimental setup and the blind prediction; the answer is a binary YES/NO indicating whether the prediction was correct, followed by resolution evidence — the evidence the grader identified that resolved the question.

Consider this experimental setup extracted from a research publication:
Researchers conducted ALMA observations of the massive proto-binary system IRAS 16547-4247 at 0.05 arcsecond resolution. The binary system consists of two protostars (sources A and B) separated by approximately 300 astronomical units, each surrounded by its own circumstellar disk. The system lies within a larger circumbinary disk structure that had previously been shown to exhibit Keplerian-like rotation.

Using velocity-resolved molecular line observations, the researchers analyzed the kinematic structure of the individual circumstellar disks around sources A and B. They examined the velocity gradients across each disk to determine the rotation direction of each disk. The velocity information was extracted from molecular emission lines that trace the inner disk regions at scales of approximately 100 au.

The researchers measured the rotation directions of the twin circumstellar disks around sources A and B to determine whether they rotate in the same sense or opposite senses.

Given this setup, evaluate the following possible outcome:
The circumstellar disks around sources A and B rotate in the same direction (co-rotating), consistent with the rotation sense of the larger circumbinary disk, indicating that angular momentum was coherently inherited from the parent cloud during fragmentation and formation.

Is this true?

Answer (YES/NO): NO